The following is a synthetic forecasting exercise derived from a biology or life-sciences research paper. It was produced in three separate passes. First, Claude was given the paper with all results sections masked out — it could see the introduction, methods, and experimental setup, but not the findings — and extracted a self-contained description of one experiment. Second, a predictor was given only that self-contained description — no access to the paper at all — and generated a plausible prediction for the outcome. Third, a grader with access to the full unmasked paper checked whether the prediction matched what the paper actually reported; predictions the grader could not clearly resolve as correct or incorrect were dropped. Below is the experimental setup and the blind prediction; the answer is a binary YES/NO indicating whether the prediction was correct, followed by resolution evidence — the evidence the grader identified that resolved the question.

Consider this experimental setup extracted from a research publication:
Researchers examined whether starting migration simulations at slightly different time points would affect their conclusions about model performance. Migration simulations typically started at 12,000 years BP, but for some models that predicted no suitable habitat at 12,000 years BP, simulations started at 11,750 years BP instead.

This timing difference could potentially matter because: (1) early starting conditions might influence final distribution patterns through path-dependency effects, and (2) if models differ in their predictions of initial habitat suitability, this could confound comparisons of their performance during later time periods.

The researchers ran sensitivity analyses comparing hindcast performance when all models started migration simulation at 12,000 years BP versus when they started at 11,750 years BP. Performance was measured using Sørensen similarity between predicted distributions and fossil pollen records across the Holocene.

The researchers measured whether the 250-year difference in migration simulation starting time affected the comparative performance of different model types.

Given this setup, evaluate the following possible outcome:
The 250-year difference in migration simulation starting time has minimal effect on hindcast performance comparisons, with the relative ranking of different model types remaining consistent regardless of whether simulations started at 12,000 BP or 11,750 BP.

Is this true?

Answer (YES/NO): YES